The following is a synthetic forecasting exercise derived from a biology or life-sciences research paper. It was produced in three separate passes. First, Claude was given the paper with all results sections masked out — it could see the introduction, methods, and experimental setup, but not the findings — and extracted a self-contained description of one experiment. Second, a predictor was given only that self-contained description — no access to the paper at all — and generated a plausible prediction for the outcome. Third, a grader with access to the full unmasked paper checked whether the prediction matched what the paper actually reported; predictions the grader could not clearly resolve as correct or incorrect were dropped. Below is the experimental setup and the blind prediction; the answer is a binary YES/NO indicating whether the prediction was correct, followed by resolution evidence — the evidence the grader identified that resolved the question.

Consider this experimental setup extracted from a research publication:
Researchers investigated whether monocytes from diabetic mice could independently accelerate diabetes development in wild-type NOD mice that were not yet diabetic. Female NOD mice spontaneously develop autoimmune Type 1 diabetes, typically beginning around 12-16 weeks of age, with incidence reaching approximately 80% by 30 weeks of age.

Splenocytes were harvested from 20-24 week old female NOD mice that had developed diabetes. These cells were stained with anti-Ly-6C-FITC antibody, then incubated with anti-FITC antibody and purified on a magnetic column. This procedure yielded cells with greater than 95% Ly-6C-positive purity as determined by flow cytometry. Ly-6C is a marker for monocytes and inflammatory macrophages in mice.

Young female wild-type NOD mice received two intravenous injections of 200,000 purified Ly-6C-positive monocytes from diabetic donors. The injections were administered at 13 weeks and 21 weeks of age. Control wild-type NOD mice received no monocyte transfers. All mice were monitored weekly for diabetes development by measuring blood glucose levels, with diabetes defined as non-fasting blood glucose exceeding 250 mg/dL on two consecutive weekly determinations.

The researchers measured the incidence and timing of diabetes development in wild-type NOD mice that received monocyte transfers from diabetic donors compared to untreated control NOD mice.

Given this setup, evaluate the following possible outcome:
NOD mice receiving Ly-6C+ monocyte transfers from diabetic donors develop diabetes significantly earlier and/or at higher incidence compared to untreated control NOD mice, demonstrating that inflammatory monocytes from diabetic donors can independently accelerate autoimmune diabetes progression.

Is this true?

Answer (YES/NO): NO